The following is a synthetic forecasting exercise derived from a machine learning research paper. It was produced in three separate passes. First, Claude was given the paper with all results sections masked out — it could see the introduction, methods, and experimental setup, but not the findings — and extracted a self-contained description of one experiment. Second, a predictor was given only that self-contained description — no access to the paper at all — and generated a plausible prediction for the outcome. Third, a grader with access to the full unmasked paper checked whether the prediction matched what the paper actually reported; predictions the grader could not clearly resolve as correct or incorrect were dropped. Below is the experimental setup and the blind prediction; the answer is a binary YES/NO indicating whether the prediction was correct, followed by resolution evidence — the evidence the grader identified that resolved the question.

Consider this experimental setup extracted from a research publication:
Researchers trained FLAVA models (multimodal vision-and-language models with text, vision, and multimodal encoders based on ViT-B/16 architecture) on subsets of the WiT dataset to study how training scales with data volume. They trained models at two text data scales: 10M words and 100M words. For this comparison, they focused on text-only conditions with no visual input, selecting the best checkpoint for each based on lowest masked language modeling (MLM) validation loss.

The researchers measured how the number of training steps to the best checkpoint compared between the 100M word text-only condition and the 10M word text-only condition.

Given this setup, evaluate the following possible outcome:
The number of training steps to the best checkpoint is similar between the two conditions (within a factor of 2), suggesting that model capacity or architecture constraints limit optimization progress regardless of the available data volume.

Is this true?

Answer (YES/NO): NO